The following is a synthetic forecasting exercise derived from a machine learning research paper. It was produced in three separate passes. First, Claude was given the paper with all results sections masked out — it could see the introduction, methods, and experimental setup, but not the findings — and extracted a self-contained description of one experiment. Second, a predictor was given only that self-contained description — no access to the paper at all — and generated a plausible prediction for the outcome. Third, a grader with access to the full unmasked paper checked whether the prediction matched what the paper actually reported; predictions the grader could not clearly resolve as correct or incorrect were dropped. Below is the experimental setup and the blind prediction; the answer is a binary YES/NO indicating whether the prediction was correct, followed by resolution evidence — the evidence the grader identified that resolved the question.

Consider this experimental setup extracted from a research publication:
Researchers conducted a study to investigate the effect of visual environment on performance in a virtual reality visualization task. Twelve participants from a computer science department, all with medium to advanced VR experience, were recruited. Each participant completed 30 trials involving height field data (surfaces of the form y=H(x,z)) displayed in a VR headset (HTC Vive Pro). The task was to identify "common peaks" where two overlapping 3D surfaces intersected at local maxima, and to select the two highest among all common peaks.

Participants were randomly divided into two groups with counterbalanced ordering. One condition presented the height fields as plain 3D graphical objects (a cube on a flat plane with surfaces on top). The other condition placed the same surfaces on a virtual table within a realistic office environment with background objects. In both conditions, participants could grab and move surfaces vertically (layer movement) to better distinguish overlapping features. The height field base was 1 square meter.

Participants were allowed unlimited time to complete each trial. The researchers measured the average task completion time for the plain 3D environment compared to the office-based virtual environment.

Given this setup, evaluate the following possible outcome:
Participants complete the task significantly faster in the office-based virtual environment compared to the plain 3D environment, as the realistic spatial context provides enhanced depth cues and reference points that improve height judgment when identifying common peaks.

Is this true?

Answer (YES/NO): NO